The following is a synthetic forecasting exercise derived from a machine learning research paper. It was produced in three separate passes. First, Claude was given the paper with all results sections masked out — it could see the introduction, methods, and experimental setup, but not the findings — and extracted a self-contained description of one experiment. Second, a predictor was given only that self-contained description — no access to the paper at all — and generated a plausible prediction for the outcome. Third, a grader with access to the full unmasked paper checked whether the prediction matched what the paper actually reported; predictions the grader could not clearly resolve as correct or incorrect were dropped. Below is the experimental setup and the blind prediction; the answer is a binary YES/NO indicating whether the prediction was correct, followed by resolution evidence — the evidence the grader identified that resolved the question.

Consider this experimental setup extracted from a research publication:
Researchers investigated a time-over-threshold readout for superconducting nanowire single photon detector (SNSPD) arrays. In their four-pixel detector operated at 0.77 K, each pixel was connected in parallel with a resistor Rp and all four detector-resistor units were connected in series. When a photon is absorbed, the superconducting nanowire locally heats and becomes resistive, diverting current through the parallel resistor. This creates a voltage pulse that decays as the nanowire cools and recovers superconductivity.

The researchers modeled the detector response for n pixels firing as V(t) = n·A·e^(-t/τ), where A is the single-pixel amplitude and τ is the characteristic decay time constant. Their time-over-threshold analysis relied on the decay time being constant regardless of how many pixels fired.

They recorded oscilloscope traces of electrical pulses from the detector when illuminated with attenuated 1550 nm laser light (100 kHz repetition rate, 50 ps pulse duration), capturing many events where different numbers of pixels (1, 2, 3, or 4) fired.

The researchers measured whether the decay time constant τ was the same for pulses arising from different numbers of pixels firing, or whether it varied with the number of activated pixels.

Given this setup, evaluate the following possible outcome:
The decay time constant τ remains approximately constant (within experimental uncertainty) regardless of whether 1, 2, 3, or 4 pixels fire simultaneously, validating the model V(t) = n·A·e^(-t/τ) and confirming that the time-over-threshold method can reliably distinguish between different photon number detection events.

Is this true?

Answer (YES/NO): YES